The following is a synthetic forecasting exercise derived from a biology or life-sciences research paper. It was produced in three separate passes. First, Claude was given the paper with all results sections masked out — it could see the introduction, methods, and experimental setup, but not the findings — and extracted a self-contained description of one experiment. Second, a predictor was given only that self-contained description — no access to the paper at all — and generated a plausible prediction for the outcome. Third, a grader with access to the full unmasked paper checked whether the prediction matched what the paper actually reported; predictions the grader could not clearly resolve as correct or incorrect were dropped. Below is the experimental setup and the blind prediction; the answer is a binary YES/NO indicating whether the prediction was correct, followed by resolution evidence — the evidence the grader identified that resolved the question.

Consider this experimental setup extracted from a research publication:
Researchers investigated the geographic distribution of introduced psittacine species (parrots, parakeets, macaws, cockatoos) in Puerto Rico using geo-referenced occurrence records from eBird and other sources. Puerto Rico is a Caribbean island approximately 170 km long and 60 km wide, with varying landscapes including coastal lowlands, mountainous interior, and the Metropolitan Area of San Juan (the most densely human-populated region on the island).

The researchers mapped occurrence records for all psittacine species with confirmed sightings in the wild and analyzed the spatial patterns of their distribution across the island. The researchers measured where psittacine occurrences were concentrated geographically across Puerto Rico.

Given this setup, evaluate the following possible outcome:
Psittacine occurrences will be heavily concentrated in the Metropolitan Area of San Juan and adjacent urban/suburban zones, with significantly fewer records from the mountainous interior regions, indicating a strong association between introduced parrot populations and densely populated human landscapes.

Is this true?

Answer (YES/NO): YES